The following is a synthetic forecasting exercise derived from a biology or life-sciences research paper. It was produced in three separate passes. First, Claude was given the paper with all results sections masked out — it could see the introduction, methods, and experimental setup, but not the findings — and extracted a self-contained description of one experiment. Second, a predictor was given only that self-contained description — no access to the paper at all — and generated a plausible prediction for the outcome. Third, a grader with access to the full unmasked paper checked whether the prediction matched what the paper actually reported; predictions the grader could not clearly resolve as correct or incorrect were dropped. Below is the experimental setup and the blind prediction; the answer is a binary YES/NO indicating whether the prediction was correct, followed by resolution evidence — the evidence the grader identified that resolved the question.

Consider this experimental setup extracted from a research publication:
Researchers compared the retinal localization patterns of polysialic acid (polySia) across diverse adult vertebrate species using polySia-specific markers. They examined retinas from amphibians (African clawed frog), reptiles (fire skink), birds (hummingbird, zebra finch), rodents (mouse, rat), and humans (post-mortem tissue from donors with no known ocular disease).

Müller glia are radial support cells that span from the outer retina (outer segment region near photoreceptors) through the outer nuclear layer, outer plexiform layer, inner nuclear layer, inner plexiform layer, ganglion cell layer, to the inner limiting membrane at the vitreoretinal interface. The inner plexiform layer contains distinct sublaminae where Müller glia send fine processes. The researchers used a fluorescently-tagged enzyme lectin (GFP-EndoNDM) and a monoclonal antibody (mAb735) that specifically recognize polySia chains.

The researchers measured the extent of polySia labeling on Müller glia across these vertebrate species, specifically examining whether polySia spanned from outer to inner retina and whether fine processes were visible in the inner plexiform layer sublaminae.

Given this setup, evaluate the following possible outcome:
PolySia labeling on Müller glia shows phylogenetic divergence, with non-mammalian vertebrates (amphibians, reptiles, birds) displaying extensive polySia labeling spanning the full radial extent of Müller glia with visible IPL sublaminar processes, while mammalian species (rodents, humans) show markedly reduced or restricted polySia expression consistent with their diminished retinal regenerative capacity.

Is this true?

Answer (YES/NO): NO